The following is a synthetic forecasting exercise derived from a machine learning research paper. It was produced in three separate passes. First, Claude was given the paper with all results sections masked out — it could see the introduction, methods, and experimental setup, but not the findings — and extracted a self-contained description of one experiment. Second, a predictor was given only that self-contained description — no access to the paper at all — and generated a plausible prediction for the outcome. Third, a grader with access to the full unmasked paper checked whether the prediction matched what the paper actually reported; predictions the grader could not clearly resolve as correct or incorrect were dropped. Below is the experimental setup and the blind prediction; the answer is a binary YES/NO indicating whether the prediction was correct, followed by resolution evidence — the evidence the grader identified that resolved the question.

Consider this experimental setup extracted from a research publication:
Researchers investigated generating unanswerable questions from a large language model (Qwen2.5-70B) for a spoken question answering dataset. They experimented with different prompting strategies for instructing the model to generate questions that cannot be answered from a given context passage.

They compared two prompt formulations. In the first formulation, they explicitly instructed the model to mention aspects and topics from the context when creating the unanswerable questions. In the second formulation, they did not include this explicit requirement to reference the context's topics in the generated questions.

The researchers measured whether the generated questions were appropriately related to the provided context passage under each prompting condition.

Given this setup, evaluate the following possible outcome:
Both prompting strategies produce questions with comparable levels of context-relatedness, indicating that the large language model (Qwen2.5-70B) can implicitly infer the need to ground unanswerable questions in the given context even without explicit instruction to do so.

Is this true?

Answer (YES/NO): NO